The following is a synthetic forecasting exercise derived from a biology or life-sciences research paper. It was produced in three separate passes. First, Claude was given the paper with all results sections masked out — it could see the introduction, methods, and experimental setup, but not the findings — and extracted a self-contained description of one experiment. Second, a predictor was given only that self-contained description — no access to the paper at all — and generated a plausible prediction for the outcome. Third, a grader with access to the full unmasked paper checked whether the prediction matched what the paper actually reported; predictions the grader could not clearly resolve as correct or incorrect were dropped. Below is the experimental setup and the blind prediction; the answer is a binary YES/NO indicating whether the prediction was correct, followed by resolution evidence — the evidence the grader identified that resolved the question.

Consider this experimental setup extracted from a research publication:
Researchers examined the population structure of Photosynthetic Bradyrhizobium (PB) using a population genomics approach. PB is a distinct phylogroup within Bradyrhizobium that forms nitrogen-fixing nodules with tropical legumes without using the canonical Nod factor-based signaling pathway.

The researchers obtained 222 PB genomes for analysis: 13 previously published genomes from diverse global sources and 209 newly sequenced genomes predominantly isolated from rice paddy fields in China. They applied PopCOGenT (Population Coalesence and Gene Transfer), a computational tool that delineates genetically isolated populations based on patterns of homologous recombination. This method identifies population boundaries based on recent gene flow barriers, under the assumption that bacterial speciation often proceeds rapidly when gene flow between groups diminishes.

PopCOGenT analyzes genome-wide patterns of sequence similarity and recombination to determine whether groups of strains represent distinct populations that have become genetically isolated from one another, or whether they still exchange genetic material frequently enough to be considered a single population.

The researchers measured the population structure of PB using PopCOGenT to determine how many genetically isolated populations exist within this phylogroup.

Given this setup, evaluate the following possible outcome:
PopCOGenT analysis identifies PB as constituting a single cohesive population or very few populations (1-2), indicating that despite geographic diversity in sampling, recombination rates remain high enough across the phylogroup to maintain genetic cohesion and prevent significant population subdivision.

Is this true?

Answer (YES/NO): NO